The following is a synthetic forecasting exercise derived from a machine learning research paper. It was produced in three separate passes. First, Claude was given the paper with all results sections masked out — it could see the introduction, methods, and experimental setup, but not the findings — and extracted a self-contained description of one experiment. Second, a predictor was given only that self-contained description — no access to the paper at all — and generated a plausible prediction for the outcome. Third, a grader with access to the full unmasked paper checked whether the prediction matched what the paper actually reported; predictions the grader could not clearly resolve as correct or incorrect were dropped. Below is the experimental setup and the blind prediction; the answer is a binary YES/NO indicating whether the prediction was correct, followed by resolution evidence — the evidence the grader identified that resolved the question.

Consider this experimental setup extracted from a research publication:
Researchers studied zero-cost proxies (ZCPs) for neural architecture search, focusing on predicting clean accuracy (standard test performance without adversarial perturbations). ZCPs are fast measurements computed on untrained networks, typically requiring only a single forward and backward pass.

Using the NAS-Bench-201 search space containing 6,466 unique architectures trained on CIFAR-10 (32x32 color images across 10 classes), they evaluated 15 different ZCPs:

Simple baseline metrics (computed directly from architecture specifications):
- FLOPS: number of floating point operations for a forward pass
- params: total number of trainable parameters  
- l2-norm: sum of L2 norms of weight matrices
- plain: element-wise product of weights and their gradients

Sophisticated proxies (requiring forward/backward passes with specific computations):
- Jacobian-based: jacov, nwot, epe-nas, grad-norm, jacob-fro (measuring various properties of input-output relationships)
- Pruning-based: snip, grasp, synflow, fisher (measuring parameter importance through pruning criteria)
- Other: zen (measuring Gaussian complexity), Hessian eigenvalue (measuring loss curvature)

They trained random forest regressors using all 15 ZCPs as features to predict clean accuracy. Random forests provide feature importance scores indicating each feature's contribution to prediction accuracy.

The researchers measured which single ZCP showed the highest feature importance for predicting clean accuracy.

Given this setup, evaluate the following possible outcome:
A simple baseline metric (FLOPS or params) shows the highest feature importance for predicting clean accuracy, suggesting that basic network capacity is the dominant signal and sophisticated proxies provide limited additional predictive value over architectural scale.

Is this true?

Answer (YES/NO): NO